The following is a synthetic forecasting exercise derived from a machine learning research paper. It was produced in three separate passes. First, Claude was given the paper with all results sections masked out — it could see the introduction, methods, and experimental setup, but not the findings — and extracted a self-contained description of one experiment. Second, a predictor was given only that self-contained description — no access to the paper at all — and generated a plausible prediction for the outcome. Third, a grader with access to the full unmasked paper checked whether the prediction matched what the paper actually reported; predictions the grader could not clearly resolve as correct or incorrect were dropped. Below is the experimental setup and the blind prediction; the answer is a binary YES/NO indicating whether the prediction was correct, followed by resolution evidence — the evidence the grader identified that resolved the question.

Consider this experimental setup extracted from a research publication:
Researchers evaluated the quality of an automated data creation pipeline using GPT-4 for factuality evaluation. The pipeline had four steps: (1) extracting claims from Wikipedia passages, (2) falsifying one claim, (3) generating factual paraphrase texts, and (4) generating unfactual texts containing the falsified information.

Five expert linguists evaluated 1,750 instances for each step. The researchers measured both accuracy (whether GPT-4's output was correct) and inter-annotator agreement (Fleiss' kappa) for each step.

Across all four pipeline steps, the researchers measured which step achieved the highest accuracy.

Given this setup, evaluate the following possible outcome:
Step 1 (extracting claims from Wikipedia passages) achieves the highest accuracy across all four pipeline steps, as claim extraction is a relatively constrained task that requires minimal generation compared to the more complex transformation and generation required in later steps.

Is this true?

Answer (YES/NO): NO